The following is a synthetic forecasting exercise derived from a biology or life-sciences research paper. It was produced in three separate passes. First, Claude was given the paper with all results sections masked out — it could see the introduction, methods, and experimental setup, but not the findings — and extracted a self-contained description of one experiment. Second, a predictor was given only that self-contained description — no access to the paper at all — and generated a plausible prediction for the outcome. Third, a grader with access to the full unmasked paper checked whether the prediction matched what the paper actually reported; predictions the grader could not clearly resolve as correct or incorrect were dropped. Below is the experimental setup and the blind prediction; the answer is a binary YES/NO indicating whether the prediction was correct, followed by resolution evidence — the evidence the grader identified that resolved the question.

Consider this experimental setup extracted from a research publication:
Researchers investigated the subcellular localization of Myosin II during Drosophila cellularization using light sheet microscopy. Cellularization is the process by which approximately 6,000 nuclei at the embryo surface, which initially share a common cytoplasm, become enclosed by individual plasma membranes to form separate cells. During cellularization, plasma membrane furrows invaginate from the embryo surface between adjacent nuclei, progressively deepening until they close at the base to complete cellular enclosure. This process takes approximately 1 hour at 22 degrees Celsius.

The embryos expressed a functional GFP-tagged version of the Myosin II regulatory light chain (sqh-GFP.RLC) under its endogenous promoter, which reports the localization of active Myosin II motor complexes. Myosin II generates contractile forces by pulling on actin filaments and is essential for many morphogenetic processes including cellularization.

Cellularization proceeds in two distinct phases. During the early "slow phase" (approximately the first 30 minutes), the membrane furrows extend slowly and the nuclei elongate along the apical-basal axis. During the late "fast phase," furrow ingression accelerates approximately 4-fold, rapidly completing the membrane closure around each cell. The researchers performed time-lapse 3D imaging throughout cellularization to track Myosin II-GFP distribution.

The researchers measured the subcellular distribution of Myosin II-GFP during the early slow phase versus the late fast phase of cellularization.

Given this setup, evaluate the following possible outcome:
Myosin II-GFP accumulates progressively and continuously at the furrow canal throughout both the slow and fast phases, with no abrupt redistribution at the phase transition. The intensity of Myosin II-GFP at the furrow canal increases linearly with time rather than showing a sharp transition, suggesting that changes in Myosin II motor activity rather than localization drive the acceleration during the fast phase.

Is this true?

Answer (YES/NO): NO